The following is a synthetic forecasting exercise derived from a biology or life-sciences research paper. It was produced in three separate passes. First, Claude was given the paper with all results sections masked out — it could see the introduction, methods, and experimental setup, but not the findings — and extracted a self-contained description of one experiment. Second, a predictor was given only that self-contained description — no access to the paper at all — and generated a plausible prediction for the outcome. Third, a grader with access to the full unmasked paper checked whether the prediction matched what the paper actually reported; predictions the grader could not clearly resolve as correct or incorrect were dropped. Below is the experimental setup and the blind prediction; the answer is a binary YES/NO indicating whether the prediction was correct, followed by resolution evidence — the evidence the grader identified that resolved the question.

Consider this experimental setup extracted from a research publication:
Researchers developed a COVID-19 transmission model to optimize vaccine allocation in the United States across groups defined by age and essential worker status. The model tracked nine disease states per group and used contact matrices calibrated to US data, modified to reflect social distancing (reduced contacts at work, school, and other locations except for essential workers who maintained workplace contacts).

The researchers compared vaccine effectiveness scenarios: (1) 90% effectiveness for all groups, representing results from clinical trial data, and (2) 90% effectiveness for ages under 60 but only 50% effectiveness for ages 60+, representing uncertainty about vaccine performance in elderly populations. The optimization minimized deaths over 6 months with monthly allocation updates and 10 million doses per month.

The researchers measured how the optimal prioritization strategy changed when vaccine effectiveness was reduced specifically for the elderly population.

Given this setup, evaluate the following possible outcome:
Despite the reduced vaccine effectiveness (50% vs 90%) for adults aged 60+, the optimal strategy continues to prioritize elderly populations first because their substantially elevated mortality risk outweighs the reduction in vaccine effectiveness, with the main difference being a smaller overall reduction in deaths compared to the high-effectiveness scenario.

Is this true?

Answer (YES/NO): NO